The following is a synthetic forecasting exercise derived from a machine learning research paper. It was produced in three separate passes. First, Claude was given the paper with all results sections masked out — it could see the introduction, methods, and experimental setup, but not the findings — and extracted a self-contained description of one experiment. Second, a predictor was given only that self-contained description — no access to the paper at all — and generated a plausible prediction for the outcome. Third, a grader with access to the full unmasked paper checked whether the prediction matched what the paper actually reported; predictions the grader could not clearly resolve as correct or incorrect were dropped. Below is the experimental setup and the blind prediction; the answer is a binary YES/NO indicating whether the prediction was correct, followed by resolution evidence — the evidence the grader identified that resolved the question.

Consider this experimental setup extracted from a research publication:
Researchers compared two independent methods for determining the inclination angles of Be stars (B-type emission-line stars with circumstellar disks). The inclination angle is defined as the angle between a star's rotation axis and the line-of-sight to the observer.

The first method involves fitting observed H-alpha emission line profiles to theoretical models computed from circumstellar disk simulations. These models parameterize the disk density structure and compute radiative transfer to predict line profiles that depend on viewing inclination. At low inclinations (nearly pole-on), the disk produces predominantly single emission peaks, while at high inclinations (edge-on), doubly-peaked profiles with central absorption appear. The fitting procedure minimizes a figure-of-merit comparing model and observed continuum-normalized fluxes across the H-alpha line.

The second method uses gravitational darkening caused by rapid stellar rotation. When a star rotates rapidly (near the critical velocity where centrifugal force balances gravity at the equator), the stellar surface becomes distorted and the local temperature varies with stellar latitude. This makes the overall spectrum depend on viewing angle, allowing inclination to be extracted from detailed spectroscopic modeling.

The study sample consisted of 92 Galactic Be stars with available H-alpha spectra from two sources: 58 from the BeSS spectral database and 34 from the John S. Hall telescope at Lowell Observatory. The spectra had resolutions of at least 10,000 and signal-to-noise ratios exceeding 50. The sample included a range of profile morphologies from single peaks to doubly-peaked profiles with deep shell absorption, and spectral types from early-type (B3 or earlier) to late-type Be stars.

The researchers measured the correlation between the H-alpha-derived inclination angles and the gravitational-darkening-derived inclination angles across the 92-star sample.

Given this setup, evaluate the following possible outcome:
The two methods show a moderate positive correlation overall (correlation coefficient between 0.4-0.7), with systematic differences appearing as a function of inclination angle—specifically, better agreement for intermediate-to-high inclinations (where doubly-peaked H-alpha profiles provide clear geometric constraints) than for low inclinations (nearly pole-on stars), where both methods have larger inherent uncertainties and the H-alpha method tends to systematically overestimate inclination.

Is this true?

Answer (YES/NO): NO